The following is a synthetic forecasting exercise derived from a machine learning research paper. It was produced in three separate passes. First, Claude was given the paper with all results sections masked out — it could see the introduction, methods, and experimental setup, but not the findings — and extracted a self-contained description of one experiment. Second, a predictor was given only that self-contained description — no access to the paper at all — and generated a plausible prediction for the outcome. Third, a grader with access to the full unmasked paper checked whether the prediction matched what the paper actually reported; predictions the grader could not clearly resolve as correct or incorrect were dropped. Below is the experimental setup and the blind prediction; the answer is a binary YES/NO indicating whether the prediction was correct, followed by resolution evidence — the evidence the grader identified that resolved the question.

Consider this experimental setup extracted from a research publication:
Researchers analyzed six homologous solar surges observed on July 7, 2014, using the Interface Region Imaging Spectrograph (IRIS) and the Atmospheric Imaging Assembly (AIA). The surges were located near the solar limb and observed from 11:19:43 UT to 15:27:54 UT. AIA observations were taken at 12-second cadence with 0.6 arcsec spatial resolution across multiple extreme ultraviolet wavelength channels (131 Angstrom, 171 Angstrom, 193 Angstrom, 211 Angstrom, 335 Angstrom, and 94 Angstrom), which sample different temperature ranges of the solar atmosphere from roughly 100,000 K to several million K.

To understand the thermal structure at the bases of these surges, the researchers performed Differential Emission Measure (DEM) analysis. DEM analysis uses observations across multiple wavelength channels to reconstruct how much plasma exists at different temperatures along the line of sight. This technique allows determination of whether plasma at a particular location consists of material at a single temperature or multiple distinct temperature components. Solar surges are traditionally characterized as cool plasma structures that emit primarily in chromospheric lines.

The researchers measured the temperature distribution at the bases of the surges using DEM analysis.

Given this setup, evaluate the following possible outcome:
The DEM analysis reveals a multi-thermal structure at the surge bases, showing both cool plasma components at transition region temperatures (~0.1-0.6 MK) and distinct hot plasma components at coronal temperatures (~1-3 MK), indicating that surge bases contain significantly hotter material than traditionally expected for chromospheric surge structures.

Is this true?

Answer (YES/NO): NO